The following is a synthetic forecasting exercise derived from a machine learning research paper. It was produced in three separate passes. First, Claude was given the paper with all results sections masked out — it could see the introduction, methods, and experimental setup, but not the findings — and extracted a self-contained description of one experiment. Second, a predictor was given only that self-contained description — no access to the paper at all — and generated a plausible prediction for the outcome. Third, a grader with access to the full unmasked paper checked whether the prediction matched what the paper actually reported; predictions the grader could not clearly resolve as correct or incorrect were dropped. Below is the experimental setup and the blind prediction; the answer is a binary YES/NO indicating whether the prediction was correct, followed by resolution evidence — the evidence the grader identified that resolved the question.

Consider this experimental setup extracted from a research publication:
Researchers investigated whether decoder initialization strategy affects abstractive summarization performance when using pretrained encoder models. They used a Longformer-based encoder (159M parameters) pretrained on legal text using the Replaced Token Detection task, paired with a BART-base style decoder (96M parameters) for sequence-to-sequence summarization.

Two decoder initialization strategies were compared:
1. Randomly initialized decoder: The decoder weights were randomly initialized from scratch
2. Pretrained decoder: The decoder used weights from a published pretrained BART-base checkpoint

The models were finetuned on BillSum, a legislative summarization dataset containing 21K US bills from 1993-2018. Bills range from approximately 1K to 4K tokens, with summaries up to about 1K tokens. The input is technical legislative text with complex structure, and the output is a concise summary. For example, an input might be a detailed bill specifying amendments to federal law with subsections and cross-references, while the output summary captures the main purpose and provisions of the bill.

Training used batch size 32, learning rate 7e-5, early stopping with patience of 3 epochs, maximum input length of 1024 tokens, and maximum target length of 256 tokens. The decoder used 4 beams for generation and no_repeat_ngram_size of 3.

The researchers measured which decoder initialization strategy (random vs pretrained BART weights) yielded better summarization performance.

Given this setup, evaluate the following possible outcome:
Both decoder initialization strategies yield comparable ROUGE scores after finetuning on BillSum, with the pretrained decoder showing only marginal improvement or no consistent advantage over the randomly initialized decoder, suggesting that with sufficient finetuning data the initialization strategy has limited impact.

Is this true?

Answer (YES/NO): NO